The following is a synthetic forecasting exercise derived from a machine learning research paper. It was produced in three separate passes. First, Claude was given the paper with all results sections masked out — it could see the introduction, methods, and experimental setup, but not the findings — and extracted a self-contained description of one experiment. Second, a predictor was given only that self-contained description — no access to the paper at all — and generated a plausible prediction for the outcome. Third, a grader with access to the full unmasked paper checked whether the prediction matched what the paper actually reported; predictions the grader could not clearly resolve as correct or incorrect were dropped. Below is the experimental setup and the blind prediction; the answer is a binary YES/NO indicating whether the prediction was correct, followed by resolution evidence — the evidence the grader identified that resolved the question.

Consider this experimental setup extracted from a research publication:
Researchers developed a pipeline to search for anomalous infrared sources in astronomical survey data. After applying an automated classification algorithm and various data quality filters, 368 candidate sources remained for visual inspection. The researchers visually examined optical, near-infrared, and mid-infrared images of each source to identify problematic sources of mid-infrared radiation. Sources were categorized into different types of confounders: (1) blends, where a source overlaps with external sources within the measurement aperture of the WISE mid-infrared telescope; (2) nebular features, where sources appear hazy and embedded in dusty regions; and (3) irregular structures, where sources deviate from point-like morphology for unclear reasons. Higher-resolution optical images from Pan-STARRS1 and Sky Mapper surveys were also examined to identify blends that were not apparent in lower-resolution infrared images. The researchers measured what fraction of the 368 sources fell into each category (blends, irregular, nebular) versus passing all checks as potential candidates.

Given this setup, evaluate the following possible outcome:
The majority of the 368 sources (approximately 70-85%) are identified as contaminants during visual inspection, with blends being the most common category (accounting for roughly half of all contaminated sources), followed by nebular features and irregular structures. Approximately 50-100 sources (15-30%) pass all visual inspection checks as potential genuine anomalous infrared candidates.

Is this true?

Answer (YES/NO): NO